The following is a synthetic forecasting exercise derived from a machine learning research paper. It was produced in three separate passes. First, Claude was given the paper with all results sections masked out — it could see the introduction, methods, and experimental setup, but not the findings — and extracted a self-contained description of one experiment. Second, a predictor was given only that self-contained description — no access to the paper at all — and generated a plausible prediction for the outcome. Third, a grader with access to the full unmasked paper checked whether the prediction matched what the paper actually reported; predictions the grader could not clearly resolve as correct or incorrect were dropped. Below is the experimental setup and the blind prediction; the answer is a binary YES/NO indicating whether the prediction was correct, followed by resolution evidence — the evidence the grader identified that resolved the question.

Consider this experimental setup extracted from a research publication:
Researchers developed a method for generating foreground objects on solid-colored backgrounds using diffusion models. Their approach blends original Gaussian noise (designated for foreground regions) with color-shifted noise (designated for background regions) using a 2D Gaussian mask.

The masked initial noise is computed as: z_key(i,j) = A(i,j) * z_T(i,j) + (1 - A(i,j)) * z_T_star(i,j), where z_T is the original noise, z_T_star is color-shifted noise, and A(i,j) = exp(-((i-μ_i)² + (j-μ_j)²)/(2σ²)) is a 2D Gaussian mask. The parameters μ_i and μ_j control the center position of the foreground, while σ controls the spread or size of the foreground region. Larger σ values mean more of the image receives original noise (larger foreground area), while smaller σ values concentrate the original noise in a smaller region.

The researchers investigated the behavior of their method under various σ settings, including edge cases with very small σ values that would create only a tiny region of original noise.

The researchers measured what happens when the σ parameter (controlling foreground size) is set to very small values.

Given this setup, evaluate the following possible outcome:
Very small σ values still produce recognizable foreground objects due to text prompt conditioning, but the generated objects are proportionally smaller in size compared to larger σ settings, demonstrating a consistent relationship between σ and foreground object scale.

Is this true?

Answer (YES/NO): NO